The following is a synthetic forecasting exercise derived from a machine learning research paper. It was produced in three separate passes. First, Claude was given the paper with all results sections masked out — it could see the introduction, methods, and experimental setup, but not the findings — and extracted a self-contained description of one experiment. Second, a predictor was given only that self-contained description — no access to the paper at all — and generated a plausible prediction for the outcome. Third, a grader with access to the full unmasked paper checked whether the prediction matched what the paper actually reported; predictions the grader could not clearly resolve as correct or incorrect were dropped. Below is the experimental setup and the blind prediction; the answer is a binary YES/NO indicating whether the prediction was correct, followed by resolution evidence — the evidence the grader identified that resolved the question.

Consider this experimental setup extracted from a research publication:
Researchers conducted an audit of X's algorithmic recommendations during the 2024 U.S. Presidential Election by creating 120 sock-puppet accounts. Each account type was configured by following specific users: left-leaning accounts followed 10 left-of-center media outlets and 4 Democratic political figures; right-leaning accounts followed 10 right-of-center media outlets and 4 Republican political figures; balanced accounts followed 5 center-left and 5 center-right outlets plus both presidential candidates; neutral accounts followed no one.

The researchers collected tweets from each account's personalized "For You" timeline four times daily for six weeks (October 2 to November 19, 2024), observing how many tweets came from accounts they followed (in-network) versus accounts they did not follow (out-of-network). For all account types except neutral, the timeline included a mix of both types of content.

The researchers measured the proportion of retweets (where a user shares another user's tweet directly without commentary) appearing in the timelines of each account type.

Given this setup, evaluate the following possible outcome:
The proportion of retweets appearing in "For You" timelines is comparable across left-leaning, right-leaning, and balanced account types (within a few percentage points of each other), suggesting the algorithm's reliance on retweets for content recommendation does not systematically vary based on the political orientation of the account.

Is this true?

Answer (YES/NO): YES